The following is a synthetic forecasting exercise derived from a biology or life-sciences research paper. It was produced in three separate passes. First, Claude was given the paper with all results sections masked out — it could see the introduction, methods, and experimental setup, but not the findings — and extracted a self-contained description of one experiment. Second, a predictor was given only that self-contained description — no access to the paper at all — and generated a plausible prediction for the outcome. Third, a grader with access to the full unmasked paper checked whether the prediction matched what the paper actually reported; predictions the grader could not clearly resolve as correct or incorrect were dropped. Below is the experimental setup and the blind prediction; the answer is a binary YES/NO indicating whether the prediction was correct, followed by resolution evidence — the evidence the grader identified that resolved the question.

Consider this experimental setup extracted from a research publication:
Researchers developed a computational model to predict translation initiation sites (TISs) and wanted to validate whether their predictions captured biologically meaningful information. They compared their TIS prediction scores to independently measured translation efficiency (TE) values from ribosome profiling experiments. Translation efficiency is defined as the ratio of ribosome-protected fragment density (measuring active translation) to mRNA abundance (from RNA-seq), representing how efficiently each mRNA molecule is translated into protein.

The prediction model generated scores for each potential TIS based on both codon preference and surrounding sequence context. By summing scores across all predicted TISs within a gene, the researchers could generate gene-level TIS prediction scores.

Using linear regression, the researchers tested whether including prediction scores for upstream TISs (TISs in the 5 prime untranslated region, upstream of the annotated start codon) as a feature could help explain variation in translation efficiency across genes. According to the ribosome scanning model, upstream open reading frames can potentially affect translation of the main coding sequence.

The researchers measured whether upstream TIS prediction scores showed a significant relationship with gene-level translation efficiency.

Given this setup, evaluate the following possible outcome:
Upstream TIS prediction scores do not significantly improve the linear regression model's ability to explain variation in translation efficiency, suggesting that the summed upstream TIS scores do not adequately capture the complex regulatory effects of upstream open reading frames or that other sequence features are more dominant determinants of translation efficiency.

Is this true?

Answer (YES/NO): NO